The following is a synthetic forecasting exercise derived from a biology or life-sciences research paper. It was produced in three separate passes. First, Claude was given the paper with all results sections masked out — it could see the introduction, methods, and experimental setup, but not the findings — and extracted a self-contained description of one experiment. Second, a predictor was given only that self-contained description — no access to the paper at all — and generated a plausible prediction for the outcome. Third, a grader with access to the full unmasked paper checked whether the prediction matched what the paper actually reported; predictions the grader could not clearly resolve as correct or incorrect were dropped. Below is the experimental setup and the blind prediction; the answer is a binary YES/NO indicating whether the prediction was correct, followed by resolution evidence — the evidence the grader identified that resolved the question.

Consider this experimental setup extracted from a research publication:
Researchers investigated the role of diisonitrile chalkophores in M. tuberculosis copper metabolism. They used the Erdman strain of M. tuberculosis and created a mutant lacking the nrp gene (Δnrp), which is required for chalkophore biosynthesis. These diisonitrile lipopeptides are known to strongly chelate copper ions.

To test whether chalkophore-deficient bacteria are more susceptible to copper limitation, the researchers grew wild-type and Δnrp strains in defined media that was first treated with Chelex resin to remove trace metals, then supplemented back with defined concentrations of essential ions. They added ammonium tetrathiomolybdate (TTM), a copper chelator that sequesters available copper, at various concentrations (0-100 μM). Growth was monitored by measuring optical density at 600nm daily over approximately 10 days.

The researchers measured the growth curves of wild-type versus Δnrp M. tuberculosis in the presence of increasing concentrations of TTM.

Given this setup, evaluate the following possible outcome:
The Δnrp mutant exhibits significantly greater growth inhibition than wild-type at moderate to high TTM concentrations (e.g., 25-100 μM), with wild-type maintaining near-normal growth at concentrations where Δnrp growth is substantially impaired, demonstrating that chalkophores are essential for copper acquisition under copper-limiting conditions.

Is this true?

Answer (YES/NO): YES